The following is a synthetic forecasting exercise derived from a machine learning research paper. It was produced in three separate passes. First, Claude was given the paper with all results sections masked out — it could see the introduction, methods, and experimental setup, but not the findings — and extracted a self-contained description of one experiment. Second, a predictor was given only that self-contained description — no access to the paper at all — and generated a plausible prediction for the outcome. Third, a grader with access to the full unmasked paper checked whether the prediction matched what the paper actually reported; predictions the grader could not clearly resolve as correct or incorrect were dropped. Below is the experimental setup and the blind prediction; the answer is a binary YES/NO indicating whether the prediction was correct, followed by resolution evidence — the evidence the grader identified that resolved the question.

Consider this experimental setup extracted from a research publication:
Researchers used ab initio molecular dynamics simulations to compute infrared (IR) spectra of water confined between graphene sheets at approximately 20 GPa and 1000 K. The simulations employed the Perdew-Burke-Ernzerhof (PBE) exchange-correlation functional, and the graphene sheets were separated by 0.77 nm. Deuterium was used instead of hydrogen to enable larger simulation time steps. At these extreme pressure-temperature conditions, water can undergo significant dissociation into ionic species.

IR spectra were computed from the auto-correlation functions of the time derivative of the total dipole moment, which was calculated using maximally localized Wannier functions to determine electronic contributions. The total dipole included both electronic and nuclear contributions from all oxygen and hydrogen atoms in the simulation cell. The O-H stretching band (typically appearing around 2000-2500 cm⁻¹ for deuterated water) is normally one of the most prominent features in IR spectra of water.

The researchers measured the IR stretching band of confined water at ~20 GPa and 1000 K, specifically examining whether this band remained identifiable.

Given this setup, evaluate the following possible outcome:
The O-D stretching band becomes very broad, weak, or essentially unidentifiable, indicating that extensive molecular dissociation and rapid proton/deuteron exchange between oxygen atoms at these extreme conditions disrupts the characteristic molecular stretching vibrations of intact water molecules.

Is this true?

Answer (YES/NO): YES